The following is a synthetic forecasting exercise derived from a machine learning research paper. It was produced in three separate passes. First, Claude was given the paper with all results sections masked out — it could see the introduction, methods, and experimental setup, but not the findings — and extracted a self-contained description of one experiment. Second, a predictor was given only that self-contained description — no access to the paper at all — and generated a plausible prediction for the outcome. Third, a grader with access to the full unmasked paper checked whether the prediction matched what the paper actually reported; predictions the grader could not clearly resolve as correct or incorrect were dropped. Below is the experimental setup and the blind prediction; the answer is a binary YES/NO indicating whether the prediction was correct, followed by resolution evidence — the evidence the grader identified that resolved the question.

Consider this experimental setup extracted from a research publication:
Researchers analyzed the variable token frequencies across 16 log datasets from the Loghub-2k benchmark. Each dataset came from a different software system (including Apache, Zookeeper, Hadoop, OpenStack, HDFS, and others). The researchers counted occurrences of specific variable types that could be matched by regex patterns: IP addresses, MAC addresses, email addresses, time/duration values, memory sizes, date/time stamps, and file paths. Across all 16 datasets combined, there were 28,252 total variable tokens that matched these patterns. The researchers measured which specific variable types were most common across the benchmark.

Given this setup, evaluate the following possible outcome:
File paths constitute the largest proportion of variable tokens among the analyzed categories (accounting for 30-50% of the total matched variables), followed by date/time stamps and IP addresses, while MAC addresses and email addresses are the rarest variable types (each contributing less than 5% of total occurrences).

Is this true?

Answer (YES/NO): NO